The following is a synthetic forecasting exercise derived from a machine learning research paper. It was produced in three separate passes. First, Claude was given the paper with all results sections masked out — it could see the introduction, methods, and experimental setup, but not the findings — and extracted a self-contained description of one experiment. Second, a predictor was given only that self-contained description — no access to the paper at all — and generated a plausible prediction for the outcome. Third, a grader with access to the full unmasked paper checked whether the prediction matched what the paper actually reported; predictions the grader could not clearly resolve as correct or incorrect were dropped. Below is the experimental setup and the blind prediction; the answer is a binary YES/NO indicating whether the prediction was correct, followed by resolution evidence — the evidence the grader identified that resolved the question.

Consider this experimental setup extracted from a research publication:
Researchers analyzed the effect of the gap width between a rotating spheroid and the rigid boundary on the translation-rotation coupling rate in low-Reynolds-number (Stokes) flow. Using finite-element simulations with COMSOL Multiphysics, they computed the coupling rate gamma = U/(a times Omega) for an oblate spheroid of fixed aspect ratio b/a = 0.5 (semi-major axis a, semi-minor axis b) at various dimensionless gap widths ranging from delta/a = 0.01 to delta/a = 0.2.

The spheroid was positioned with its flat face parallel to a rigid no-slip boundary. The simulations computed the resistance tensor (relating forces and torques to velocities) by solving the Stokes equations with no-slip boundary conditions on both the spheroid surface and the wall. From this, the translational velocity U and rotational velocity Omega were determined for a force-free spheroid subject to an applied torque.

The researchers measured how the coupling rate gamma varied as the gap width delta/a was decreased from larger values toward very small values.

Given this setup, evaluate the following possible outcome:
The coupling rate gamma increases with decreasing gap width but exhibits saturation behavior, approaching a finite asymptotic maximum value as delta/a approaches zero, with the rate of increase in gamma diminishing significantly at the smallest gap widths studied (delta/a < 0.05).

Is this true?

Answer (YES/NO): NO